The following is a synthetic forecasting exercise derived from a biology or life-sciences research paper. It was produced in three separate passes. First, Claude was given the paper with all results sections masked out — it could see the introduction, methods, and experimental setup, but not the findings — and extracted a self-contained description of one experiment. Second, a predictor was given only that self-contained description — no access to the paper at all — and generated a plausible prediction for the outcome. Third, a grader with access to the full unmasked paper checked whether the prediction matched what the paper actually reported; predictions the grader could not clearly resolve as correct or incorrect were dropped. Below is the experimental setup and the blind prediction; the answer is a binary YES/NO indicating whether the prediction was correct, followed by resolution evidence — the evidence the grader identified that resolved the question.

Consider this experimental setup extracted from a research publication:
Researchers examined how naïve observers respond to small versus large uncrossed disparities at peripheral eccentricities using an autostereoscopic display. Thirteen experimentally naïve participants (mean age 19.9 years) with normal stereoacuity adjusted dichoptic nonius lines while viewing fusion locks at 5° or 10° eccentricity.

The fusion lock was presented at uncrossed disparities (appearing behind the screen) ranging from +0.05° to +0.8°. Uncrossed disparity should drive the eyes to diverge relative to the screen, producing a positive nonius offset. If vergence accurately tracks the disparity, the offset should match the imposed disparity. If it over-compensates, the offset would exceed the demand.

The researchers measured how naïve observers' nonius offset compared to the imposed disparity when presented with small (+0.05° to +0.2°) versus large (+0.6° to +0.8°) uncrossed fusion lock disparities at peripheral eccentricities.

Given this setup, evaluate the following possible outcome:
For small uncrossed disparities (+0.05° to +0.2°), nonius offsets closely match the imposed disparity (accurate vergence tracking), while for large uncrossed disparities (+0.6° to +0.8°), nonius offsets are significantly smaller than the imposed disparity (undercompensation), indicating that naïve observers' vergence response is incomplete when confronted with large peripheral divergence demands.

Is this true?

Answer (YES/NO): NO